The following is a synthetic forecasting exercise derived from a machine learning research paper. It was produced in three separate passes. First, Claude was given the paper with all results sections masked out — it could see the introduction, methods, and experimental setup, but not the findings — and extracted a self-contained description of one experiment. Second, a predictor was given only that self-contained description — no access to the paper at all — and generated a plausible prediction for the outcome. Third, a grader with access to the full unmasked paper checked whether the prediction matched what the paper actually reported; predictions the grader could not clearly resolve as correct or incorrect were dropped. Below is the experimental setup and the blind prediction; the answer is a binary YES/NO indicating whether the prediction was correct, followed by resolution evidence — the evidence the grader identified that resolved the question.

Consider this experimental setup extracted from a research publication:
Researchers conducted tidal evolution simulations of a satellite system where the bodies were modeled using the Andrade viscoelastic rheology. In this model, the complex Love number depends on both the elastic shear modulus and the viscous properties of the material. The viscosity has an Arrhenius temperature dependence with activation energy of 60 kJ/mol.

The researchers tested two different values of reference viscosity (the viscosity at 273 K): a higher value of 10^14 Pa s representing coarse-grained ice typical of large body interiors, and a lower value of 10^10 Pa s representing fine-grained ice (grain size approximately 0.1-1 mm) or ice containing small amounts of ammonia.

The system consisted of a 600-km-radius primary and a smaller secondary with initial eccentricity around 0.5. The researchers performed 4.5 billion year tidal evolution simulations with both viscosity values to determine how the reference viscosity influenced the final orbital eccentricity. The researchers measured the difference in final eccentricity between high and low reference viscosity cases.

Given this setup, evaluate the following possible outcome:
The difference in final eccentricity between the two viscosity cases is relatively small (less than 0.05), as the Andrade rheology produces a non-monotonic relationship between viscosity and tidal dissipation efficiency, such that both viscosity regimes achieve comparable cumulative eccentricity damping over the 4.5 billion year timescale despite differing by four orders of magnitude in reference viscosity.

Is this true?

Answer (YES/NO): NO